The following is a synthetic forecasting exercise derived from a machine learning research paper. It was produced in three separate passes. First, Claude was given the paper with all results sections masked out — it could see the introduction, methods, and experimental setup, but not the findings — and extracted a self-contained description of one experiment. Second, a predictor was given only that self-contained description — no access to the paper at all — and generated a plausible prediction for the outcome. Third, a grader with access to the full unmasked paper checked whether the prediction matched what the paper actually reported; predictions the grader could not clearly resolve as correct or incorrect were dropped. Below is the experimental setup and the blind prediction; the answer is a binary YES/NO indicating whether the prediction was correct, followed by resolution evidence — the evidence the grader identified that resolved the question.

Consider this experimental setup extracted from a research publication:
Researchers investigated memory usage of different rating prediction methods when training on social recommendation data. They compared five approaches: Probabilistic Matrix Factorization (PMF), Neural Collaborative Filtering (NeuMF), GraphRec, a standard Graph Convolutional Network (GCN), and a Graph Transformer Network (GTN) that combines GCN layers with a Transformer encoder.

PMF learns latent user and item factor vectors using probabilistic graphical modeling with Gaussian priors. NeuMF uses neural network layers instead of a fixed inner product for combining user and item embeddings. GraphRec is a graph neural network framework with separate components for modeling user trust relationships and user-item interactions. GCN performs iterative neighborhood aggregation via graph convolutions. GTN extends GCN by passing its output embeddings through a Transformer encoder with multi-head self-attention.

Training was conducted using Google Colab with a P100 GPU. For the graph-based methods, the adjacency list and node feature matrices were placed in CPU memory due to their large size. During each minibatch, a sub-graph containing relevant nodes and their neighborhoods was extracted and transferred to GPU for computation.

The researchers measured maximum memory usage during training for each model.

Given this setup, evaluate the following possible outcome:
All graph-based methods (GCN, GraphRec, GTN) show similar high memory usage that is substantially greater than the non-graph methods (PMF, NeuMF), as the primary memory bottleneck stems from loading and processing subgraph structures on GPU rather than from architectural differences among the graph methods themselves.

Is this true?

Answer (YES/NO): NO